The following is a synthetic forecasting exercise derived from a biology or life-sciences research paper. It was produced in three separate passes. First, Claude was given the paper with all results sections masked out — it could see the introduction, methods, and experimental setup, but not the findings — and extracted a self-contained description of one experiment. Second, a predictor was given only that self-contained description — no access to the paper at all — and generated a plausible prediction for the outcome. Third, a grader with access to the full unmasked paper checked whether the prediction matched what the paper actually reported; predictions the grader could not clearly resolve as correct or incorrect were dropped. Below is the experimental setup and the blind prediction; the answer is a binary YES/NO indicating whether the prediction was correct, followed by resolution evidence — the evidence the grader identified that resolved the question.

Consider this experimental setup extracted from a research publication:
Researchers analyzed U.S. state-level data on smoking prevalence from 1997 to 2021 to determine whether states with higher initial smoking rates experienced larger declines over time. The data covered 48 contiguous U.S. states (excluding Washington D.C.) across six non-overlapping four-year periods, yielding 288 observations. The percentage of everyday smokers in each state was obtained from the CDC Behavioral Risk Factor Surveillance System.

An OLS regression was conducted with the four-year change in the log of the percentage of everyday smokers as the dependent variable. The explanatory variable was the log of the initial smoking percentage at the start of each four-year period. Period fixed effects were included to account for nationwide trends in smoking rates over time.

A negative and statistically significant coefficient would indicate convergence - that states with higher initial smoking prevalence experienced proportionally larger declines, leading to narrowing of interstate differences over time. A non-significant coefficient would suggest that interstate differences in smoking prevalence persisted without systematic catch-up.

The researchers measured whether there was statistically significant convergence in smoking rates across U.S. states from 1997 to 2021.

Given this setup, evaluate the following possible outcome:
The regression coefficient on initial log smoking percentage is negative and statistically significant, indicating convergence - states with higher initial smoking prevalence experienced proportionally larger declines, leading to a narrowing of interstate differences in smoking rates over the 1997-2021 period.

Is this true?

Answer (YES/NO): NO